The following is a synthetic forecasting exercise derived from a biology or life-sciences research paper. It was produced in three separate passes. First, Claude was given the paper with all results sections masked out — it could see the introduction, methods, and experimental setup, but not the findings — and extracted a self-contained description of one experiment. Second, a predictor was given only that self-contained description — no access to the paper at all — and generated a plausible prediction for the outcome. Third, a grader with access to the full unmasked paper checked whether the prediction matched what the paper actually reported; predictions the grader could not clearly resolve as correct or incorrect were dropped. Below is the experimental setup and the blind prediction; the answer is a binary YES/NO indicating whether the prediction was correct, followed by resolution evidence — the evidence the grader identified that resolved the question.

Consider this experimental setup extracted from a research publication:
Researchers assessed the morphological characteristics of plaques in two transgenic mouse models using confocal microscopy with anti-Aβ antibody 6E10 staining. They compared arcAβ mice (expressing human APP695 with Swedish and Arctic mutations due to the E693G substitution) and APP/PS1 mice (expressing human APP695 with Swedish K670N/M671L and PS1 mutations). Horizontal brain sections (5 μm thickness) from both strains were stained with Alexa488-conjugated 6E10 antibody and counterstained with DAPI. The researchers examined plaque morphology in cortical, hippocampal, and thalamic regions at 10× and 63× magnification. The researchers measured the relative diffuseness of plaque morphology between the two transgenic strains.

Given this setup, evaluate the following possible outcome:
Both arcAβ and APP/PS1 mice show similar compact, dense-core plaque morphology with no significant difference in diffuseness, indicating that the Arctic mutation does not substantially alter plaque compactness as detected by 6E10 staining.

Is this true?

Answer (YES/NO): NO